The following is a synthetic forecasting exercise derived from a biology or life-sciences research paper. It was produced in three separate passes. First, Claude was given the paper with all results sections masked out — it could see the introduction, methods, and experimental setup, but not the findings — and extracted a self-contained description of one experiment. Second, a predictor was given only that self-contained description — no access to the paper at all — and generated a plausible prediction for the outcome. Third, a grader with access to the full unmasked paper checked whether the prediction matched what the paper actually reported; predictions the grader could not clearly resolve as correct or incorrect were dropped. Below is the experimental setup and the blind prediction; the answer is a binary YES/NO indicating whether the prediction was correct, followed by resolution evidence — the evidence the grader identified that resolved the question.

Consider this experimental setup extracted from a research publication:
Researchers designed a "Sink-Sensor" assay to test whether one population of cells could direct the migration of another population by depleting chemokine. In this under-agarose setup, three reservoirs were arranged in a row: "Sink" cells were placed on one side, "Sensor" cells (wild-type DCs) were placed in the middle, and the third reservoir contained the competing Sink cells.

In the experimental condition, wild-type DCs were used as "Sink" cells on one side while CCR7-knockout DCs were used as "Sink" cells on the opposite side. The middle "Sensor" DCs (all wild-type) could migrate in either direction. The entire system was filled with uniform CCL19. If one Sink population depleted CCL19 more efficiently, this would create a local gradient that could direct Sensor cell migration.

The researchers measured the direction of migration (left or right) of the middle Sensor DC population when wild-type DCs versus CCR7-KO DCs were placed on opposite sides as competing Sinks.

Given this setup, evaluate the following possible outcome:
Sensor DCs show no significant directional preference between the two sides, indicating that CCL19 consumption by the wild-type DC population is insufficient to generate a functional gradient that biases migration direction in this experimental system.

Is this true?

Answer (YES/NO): NO